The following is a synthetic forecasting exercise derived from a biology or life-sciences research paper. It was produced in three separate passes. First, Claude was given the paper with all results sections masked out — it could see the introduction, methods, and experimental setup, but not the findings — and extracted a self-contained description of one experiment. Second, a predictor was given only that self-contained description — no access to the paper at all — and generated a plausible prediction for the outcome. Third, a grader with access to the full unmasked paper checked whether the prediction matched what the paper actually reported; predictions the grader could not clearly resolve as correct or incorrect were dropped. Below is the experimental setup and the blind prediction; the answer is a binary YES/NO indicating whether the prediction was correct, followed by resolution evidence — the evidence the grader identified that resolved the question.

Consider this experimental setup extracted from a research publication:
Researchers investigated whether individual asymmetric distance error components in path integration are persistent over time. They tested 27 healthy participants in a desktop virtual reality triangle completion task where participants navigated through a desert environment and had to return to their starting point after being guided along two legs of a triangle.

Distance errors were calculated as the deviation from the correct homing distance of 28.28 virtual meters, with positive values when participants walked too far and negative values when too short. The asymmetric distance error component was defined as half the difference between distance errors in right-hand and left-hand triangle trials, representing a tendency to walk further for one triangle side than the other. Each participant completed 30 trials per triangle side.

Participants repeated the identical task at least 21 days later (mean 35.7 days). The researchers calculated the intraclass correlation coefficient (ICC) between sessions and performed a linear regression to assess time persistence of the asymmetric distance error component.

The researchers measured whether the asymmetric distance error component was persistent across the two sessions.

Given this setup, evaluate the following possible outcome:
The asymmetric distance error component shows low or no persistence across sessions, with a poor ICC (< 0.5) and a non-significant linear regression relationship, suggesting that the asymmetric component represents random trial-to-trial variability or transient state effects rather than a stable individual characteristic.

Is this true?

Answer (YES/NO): YES